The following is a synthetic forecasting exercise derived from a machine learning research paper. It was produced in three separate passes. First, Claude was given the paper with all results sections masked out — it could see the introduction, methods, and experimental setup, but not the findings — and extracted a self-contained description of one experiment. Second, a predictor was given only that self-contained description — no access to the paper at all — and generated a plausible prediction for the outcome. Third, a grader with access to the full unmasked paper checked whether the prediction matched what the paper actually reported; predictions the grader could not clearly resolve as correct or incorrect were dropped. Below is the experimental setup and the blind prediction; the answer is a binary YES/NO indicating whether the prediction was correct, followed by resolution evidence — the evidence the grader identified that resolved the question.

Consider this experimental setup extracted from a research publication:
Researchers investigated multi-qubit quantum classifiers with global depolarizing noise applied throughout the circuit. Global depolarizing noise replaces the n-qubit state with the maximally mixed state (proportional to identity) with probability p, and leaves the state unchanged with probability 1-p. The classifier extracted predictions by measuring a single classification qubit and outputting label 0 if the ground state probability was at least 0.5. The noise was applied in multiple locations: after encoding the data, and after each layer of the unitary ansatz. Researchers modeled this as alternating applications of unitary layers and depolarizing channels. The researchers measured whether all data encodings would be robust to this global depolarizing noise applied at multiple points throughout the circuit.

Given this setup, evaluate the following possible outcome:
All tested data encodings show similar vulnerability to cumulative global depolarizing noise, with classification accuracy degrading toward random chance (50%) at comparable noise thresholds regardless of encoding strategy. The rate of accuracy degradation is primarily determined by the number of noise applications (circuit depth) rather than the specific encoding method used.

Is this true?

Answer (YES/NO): NO